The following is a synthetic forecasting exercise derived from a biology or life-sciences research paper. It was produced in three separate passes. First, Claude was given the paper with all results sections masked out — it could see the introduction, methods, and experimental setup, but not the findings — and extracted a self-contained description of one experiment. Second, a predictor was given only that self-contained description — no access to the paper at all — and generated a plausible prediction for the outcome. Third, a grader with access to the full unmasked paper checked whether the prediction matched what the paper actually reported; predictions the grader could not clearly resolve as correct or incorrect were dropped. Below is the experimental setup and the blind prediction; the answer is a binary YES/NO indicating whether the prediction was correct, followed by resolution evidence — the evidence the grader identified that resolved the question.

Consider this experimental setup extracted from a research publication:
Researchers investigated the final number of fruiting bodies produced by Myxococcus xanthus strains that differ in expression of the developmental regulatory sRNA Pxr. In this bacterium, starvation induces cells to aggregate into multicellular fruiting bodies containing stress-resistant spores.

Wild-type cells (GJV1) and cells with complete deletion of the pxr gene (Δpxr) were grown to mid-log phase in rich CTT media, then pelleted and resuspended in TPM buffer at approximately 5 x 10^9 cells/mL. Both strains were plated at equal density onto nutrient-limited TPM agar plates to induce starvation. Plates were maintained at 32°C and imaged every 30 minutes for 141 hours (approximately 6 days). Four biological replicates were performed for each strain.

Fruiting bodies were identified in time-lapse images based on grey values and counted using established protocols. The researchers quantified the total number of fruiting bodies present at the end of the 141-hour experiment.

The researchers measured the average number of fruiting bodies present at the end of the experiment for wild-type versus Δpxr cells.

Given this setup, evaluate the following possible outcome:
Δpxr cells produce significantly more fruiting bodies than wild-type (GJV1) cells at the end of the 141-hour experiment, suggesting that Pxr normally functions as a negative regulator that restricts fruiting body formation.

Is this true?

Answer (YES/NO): NO